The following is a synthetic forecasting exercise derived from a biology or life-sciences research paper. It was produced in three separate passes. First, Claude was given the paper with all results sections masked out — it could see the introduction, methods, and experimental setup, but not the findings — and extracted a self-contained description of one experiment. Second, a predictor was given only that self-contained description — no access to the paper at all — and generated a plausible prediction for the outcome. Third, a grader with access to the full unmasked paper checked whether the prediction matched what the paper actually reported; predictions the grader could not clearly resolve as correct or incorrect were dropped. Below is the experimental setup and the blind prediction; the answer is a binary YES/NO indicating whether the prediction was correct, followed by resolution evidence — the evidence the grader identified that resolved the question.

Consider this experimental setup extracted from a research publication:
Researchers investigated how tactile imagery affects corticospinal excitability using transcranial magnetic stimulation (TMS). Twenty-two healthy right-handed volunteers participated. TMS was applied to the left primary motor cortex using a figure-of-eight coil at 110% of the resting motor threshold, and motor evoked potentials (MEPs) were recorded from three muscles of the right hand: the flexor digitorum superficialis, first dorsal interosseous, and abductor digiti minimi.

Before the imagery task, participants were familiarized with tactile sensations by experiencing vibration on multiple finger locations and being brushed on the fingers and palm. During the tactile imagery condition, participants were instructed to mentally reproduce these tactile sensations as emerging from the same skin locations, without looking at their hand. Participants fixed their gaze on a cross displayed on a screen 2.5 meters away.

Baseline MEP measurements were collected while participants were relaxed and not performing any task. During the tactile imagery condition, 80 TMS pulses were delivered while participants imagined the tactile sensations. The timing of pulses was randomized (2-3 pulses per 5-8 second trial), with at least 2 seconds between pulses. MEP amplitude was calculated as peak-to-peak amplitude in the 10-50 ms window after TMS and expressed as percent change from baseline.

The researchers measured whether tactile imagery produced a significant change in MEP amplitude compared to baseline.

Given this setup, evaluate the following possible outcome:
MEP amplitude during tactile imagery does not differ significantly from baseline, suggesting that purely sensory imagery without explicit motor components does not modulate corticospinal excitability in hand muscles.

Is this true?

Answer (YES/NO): NO